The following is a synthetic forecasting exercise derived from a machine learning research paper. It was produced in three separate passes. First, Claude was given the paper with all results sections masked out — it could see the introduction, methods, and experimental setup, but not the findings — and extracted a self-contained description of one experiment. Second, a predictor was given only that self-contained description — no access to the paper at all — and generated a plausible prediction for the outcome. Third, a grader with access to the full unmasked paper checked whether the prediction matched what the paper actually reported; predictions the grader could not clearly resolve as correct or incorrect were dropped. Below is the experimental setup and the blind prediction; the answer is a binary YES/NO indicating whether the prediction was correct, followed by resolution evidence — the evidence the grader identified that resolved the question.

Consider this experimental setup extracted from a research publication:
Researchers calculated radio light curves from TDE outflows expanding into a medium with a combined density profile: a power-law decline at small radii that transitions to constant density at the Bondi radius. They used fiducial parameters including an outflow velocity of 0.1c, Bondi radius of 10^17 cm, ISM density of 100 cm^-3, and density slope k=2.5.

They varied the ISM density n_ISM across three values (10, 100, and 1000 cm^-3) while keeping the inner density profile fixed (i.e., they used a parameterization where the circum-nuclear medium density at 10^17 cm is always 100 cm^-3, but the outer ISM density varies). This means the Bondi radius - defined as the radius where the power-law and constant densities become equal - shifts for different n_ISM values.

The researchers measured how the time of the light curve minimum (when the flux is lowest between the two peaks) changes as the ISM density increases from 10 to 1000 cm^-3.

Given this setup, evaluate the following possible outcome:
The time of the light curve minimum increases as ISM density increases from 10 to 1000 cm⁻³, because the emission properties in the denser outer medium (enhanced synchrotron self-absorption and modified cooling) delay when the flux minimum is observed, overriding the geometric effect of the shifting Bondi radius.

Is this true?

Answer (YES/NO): NO